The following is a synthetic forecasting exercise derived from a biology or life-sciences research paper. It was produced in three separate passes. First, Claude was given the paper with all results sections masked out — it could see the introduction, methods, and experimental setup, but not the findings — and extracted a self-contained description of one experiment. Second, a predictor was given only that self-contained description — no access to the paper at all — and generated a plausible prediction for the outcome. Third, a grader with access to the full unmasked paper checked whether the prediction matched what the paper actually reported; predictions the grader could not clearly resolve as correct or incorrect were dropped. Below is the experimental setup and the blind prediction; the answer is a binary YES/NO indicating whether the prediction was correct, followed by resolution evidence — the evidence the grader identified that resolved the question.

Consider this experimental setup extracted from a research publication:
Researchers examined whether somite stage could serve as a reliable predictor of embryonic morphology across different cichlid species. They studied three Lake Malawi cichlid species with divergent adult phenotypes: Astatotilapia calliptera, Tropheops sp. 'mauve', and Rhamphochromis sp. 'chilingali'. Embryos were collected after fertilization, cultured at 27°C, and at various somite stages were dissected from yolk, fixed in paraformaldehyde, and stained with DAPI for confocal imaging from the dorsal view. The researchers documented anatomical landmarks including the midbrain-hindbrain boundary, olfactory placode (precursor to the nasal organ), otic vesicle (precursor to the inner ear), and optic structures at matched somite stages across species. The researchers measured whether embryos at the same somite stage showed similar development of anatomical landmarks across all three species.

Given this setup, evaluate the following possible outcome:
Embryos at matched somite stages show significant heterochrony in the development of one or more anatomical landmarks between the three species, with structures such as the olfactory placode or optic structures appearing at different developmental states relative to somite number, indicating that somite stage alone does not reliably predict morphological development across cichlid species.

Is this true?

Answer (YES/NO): NO